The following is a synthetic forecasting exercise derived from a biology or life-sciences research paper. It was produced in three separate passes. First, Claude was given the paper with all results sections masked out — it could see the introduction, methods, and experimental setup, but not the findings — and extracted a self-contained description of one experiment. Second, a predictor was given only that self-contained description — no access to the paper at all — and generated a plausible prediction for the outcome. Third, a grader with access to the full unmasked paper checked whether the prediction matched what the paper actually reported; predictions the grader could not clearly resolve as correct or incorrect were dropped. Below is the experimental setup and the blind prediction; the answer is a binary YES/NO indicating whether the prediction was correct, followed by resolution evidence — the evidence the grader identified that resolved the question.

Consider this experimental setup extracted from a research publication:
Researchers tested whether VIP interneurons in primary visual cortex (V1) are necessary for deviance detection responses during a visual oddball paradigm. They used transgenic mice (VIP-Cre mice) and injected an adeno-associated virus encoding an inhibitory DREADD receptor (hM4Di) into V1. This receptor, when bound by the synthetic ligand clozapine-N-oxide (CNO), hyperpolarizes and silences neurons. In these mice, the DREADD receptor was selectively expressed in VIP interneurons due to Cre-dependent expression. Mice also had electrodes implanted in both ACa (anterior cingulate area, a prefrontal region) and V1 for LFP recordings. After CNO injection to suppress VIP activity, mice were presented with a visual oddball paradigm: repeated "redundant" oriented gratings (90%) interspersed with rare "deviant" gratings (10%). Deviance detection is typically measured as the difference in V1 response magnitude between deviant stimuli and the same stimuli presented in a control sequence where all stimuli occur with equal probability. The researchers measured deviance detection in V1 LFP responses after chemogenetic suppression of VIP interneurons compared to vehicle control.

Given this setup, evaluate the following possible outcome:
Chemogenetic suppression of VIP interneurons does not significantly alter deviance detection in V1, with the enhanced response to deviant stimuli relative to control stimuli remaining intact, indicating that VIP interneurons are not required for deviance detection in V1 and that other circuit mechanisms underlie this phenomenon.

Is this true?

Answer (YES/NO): NO